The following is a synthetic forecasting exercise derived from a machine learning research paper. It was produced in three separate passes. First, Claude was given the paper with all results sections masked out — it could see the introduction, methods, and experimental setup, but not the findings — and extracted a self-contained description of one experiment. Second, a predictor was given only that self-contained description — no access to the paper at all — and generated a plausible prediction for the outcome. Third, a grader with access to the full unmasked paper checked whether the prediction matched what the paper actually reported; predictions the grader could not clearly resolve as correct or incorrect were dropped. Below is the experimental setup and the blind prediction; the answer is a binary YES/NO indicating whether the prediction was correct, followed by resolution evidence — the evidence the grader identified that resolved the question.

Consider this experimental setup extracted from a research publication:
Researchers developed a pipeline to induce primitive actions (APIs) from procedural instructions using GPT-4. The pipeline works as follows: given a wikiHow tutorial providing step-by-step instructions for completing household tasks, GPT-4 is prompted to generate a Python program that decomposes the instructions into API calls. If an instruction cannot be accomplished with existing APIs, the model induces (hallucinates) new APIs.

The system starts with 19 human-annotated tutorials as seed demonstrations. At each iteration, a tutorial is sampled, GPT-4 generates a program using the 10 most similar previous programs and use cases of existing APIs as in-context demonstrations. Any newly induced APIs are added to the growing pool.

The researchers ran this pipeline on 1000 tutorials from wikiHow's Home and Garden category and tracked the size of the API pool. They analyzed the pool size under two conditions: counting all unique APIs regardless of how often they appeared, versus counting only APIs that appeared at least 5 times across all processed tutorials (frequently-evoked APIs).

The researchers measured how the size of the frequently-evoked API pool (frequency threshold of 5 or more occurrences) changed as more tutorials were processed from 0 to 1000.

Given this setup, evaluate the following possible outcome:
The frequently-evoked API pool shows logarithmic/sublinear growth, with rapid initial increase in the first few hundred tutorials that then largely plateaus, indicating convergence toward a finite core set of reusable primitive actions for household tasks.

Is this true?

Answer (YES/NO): YES